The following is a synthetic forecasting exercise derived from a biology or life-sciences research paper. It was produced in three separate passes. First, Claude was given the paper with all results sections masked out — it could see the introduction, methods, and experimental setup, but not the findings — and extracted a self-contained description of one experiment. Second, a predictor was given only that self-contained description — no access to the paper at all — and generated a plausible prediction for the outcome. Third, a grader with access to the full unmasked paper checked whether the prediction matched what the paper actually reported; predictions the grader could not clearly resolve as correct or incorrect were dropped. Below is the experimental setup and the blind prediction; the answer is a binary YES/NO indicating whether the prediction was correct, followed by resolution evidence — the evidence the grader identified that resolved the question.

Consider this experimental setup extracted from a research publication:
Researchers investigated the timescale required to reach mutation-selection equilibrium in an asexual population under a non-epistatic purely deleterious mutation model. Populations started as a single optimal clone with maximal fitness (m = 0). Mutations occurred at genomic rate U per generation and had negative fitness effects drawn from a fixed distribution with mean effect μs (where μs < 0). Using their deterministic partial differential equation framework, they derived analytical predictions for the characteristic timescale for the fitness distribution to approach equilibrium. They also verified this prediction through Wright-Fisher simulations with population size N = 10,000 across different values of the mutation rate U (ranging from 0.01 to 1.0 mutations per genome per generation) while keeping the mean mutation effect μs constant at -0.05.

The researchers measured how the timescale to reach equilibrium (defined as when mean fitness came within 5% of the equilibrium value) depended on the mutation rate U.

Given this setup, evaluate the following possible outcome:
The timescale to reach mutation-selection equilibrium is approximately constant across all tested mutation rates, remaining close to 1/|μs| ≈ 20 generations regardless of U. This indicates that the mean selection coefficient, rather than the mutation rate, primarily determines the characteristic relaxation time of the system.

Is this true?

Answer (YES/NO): YES